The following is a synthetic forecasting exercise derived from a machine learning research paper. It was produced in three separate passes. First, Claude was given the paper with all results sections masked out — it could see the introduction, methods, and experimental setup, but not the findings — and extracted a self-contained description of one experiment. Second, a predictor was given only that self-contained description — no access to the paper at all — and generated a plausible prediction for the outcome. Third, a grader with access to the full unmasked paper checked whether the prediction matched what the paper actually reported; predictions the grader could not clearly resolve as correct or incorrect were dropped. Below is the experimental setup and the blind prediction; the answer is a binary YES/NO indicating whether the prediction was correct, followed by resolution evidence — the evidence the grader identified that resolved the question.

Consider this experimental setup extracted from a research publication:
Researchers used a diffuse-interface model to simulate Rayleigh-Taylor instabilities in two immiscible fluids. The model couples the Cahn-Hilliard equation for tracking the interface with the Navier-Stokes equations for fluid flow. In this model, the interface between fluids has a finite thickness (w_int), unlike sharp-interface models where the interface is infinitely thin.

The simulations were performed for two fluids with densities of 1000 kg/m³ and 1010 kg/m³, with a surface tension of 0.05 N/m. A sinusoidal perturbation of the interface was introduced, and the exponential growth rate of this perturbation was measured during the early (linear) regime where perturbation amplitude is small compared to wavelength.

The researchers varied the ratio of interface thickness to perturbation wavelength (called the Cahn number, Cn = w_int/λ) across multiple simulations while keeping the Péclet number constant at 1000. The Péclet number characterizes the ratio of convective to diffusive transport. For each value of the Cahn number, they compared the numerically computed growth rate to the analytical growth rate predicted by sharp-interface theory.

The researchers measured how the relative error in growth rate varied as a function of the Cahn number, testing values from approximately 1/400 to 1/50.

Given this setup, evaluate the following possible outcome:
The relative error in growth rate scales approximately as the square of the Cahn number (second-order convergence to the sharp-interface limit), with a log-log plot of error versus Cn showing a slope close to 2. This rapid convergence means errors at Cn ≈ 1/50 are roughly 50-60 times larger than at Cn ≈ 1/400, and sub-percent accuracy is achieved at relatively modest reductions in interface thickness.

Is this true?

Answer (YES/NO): NO